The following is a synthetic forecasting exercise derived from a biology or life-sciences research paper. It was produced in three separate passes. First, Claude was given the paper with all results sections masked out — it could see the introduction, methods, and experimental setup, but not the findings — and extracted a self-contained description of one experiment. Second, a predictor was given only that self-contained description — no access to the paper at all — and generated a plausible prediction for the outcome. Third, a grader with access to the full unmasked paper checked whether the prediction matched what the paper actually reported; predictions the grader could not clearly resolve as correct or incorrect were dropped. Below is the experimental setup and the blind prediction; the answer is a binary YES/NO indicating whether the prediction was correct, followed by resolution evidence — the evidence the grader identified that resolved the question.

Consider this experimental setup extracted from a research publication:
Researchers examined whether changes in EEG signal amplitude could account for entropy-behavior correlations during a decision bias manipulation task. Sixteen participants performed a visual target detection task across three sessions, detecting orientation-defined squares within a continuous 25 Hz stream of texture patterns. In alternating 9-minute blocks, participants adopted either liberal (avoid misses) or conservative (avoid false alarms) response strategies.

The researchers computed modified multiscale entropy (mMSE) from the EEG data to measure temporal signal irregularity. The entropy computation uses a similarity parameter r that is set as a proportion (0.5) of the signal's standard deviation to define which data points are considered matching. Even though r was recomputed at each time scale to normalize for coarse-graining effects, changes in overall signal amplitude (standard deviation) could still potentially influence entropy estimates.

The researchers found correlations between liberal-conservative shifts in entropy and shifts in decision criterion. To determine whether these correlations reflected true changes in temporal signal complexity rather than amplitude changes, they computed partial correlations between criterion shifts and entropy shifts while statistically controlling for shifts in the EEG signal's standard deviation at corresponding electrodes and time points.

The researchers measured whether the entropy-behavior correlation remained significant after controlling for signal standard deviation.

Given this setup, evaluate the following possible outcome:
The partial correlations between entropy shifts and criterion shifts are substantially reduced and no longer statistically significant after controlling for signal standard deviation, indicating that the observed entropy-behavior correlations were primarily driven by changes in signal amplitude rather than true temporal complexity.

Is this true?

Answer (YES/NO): NO